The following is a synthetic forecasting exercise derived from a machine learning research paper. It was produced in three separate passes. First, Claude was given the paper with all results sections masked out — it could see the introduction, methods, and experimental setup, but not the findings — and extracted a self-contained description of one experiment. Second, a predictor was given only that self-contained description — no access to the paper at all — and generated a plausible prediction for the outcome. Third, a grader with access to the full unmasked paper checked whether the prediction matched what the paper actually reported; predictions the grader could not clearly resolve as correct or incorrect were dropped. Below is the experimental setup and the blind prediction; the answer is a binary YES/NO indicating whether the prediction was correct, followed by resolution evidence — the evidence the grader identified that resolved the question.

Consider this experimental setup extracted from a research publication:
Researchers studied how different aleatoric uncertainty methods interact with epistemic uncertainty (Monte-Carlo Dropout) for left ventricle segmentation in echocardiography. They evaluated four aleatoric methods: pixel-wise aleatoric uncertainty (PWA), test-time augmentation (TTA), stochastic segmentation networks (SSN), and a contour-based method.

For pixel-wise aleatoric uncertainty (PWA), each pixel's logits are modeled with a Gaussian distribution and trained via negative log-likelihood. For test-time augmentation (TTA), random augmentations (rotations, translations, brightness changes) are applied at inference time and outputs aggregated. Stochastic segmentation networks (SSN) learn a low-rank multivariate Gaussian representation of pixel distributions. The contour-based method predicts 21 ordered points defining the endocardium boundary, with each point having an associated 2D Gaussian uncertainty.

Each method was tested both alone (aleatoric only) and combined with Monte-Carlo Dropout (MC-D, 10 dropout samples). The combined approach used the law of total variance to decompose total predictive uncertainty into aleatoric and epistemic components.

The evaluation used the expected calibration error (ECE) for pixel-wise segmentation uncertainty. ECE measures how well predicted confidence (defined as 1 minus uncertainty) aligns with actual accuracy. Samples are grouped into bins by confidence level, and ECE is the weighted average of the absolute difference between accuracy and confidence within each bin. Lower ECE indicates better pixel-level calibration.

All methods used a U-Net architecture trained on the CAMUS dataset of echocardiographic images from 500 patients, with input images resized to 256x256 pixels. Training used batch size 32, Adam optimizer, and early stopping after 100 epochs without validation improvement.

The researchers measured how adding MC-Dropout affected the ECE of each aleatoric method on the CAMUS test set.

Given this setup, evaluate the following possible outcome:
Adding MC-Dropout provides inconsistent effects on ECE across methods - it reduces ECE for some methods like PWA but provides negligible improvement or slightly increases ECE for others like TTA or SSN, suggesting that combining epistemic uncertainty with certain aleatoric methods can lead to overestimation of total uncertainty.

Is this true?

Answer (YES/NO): NO